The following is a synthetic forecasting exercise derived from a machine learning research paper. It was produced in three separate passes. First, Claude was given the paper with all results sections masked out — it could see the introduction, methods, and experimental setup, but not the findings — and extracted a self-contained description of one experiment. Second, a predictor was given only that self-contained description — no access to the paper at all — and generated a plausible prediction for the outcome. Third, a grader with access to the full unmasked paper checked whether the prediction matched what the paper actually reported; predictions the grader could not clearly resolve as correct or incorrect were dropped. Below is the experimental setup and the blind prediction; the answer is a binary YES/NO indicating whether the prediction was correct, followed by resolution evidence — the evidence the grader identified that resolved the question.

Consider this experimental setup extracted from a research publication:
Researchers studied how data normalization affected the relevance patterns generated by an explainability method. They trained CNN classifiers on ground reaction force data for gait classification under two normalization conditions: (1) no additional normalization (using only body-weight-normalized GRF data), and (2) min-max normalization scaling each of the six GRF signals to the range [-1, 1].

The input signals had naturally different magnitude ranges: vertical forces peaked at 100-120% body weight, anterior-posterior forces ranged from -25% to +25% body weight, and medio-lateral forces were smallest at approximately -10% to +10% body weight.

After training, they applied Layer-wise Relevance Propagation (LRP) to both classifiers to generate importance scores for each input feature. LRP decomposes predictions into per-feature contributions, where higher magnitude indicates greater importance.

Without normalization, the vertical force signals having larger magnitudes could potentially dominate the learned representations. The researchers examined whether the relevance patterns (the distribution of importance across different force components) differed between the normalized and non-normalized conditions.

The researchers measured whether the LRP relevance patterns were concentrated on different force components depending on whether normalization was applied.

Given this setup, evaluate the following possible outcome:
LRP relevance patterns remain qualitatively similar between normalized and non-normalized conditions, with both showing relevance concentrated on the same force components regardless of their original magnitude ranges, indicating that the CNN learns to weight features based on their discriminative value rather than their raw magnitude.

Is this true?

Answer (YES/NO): NO